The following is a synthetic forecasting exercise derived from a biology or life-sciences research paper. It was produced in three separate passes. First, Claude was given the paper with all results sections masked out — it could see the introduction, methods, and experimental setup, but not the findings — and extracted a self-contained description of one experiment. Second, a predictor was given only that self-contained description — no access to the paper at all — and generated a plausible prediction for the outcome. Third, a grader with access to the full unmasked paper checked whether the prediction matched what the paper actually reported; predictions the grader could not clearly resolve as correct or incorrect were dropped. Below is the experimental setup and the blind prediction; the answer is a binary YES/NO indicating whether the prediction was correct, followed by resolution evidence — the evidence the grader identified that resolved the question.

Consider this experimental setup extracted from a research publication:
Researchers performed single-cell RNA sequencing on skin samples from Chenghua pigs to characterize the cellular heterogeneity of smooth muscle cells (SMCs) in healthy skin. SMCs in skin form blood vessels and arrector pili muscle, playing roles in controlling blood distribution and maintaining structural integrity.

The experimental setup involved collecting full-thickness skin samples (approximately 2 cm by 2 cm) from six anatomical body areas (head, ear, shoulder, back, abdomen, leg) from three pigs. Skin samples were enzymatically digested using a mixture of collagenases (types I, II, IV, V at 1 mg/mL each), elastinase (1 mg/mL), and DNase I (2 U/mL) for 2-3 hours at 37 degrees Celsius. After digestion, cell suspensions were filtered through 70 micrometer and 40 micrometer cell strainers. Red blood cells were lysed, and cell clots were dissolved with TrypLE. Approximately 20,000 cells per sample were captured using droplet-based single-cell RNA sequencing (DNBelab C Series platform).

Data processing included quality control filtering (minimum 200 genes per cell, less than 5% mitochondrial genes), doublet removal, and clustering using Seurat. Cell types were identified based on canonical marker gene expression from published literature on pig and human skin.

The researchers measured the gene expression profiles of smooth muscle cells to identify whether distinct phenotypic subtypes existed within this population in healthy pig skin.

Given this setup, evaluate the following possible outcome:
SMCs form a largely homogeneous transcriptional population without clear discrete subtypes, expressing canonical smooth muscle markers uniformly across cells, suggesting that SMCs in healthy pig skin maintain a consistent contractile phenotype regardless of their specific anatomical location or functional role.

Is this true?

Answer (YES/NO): NO